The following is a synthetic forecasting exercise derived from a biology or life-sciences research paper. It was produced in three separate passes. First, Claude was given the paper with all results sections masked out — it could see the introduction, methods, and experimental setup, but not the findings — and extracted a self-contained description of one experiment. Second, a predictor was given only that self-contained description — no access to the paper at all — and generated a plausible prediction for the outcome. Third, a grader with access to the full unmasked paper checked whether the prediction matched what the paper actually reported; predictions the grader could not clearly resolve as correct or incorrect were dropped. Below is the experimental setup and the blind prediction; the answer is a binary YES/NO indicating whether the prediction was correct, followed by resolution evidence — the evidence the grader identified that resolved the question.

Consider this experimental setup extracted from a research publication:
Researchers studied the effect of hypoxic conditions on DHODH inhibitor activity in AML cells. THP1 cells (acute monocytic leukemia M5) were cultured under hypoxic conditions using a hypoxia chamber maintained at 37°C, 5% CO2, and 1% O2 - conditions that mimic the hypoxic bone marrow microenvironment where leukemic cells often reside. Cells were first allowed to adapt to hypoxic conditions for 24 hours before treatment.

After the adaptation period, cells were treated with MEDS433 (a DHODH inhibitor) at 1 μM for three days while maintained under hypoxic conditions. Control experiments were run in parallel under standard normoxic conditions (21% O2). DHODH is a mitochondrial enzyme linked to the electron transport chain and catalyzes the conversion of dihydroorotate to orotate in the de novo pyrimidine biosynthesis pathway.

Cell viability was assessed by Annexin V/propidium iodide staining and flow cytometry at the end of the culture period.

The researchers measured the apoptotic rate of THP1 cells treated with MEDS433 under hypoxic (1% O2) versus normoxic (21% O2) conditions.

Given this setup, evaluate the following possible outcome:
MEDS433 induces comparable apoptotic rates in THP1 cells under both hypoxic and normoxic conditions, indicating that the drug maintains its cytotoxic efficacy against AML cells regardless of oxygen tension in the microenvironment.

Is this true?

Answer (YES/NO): YES